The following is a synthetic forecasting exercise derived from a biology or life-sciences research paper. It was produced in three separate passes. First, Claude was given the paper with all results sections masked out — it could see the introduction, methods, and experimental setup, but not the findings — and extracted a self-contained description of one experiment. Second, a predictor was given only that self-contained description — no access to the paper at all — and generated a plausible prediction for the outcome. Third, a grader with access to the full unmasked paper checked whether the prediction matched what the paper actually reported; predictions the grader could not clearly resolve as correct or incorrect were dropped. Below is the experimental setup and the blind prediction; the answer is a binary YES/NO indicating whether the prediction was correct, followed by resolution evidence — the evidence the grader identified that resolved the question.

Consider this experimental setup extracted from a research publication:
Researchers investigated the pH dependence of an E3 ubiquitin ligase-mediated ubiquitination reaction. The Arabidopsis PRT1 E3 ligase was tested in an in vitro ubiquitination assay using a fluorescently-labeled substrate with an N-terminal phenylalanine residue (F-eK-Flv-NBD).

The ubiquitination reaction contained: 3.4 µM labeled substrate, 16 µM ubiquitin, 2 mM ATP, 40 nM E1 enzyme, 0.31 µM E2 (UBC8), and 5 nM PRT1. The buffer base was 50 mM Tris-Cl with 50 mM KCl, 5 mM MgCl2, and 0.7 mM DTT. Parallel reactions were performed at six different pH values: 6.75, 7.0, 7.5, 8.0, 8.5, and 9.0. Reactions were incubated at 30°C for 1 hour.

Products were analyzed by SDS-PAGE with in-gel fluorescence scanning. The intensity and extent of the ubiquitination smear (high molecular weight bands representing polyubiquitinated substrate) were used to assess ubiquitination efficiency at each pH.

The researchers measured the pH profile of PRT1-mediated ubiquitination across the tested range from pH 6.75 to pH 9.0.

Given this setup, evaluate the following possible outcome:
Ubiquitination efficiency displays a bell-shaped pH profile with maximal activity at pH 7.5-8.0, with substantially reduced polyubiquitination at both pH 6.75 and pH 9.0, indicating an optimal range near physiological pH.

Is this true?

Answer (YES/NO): YES